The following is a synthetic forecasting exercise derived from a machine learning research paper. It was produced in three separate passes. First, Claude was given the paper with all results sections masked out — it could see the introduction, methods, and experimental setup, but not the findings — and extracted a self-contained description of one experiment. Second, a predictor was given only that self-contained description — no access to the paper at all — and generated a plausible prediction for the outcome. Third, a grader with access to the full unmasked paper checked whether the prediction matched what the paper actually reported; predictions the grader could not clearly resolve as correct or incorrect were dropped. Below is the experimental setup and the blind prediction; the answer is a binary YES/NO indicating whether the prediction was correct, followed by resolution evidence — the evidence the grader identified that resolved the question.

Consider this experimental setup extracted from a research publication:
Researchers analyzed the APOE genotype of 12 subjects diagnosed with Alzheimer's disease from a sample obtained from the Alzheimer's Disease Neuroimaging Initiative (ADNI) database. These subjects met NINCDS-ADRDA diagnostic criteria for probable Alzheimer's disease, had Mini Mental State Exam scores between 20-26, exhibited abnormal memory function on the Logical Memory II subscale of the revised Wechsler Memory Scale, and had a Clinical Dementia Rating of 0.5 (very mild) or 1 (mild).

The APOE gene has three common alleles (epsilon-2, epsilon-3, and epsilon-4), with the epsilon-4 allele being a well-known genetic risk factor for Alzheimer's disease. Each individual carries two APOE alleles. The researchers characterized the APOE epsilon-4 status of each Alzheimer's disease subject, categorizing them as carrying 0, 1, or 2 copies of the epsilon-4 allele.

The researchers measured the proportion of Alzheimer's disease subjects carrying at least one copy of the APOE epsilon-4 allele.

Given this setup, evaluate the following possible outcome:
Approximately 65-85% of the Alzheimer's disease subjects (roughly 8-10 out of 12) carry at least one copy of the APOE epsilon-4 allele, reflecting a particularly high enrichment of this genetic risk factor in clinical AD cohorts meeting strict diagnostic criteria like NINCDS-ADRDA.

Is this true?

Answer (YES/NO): NO